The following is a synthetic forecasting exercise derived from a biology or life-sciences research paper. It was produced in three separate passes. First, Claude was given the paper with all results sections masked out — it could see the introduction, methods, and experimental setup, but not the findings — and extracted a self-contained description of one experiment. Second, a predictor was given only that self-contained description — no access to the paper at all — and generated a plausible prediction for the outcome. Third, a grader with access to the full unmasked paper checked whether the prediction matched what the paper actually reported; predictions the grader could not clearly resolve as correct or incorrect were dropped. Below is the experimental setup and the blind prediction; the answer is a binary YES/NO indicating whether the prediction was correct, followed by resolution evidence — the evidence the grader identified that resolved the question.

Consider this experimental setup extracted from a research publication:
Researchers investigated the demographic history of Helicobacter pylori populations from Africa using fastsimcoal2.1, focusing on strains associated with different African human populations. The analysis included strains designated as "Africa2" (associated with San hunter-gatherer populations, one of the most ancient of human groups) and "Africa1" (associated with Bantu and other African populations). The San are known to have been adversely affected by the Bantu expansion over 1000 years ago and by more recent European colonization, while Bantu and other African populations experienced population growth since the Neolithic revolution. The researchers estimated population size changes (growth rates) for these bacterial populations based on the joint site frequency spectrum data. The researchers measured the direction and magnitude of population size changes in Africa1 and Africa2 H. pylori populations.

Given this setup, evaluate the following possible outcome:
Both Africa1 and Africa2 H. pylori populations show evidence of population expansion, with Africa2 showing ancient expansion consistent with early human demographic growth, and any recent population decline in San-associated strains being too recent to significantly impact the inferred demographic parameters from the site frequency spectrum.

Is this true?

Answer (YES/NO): NO